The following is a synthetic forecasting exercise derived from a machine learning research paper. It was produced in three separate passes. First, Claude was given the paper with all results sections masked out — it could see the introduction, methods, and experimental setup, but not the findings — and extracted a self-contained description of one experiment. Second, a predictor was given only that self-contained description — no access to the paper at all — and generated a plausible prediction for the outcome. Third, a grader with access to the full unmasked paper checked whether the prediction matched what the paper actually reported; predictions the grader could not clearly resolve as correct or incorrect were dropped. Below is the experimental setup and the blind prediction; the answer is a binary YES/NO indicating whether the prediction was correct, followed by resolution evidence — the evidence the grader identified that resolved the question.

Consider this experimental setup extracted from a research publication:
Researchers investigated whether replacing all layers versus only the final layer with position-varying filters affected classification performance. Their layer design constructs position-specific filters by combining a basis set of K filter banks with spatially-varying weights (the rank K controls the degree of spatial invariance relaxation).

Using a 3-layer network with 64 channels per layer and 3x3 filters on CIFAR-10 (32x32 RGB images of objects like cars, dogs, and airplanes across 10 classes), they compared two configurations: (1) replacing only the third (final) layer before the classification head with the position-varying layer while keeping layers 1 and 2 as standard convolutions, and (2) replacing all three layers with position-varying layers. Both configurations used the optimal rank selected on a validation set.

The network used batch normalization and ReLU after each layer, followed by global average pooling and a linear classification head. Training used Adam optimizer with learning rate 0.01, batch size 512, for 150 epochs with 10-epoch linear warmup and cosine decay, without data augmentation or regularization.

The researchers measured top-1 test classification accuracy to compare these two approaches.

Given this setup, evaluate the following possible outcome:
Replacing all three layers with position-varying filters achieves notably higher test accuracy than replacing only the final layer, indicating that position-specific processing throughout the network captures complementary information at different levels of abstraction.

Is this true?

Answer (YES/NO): NO